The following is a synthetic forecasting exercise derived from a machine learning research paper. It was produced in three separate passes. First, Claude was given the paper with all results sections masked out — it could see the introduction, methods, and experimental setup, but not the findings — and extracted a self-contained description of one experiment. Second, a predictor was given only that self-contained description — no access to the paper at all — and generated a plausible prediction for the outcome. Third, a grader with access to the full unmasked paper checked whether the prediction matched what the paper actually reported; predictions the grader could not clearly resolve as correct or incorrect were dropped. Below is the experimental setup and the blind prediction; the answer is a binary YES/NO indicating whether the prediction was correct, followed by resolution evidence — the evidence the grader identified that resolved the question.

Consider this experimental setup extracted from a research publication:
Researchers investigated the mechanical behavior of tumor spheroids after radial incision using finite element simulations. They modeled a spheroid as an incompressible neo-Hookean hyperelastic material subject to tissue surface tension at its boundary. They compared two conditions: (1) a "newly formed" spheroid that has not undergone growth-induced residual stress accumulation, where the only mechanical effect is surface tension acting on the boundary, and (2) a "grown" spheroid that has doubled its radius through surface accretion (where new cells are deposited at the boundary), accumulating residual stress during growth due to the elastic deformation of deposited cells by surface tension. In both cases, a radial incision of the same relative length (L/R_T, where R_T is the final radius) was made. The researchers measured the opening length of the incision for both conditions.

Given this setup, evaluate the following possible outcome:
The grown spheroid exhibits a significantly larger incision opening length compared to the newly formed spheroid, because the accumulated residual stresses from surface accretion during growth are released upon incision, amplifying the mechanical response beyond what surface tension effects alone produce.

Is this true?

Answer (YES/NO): YES